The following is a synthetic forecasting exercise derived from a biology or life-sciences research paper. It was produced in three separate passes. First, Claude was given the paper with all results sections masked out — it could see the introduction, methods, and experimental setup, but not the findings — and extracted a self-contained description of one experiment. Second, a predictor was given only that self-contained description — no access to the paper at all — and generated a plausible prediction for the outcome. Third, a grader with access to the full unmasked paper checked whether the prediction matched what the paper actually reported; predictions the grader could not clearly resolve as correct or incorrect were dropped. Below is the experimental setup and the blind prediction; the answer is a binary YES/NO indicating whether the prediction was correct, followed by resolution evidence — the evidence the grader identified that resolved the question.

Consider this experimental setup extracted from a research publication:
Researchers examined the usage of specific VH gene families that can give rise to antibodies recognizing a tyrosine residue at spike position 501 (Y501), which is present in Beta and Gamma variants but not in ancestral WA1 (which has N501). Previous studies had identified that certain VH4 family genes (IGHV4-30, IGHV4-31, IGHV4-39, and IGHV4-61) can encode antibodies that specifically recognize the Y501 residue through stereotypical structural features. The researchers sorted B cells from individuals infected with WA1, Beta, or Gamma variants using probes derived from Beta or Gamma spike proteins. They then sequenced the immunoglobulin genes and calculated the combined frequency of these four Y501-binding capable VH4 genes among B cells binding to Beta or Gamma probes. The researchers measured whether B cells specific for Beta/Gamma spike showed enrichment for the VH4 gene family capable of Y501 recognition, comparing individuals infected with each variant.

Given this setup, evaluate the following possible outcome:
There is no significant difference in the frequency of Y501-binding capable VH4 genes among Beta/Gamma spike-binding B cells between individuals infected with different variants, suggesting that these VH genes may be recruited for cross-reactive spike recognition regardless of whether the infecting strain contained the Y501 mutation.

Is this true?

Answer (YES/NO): YES